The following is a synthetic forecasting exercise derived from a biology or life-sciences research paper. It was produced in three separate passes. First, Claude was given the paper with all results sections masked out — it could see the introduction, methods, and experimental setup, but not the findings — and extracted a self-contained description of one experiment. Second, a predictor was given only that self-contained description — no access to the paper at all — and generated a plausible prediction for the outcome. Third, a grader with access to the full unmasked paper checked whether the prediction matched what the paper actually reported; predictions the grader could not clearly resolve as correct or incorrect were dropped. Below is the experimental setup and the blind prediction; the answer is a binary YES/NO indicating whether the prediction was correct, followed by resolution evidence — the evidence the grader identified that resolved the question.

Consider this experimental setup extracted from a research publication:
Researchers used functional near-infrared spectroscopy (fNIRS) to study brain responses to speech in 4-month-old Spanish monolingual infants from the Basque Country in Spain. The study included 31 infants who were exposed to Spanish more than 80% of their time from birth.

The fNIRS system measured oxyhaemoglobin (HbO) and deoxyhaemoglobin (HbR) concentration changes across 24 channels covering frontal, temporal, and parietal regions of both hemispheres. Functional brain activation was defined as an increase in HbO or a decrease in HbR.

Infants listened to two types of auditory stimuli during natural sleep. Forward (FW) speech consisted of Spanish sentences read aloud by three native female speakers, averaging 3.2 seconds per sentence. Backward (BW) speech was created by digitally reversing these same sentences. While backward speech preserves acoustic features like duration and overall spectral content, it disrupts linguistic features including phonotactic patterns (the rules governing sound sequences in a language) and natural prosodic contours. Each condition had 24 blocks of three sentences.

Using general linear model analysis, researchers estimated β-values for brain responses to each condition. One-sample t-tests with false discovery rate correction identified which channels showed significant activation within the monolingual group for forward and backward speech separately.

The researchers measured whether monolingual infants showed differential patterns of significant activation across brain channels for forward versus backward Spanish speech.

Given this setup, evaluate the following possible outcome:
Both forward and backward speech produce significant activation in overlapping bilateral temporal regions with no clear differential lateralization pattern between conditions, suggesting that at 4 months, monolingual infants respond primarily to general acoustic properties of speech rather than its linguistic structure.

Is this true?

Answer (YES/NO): NO